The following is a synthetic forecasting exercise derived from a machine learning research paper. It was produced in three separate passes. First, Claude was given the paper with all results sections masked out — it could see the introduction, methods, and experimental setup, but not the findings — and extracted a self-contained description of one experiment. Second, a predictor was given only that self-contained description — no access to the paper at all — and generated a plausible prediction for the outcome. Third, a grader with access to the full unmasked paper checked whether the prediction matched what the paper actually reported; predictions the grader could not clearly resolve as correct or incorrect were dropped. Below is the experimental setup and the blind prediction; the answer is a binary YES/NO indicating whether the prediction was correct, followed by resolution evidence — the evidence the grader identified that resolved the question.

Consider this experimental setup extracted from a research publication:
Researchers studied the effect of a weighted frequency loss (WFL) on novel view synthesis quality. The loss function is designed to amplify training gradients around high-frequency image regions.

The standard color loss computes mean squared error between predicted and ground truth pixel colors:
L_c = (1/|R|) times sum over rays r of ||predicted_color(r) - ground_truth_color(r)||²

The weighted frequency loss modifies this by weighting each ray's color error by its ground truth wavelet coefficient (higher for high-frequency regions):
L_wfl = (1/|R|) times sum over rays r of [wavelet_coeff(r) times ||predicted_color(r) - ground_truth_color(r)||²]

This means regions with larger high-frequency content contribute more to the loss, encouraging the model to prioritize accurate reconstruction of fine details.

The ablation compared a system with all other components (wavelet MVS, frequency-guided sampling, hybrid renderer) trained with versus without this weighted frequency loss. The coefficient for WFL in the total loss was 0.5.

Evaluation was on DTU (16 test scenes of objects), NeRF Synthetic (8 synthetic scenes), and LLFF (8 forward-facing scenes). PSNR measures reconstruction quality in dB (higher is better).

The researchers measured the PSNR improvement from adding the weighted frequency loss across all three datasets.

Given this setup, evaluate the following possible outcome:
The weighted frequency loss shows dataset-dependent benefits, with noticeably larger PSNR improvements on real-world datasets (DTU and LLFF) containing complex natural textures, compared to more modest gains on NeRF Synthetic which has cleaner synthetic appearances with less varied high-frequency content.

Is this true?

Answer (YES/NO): NO